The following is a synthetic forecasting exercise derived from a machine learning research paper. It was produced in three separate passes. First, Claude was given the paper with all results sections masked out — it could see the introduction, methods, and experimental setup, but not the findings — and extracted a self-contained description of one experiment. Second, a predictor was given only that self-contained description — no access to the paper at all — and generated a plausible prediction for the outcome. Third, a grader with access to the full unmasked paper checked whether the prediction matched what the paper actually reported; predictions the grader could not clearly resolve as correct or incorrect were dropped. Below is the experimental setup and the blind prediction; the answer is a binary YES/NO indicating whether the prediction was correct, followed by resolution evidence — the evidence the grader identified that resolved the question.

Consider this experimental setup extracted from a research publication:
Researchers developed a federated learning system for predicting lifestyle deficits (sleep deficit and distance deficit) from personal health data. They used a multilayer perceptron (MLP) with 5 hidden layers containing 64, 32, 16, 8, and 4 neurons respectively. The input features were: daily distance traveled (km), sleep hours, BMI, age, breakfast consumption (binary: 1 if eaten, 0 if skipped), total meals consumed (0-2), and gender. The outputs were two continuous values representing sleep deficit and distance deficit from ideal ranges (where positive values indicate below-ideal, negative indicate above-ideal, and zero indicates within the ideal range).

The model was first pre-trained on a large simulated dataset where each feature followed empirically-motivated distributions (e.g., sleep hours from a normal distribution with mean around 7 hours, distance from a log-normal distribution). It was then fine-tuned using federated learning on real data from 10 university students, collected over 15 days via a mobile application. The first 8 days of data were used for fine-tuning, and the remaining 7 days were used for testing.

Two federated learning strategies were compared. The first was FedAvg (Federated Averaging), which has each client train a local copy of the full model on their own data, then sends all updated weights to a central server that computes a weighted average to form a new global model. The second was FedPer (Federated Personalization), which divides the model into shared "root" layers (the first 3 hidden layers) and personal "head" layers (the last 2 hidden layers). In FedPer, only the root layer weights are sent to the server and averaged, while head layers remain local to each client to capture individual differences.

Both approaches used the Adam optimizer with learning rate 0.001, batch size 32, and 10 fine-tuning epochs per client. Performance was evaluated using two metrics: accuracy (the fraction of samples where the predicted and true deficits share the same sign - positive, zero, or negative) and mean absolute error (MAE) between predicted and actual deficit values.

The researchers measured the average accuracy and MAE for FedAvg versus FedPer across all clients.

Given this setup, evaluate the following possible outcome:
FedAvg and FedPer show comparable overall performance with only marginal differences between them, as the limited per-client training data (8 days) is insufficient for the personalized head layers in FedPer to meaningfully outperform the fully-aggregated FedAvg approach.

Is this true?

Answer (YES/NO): NO